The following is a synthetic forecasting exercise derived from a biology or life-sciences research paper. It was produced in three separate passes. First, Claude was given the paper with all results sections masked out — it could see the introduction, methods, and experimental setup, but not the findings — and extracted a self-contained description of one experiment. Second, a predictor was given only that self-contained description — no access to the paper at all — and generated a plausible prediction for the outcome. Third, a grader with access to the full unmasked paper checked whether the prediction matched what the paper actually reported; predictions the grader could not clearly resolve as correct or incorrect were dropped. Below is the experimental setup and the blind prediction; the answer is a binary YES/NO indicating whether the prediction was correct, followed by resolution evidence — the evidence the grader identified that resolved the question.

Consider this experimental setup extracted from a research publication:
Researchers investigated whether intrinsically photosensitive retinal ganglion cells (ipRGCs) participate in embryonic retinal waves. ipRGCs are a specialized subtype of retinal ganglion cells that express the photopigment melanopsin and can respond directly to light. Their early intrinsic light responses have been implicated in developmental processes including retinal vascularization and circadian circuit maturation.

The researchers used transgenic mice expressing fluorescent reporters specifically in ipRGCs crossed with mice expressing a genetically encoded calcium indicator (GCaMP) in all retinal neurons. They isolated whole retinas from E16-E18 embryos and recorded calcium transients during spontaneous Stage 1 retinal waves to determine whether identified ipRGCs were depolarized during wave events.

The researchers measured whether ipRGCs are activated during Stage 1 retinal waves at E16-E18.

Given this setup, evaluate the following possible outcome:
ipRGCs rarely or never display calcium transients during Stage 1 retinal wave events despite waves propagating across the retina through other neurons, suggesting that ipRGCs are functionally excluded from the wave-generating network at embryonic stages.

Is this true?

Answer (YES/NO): NO